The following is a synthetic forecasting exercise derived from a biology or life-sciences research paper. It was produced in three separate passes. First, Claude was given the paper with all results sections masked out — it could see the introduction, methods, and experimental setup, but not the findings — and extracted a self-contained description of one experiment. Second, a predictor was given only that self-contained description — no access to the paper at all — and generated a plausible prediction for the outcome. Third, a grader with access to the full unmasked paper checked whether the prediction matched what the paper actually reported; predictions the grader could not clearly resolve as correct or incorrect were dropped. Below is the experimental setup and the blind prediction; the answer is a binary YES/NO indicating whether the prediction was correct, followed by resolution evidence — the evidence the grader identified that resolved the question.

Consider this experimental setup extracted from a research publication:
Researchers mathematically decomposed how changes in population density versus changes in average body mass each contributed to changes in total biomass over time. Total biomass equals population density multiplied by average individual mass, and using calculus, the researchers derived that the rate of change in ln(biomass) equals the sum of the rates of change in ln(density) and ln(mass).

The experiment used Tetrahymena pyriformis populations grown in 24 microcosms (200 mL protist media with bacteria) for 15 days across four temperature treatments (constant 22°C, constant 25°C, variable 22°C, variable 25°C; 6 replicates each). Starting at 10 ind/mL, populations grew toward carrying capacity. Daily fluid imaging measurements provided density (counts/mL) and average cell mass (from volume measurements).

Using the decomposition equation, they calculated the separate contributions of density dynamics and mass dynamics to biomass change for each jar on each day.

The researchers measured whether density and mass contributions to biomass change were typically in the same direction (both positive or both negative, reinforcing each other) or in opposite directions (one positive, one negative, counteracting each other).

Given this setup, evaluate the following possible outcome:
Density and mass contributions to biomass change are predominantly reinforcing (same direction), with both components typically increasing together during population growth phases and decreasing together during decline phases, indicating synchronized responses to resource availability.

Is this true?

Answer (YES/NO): NO